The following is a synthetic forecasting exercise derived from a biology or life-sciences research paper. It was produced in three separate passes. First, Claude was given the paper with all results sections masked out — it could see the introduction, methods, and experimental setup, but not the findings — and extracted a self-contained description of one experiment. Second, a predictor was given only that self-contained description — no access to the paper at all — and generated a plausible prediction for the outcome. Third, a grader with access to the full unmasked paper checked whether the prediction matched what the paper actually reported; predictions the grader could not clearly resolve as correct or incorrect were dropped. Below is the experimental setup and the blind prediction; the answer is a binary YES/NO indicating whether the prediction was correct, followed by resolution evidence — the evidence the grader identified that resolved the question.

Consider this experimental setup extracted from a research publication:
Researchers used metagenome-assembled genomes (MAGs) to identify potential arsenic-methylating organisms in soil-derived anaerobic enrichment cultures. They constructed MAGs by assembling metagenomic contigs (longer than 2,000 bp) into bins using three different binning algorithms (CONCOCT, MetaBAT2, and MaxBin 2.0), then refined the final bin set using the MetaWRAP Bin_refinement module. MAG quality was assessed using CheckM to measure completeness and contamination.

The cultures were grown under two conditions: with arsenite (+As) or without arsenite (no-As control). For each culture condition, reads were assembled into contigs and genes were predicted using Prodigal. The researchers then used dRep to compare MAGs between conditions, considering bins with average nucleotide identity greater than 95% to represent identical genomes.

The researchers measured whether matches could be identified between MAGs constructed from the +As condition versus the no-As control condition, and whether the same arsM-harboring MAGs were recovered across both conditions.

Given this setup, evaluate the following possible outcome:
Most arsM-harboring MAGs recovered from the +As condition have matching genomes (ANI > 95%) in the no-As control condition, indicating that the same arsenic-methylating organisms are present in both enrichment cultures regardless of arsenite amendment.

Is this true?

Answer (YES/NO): YES